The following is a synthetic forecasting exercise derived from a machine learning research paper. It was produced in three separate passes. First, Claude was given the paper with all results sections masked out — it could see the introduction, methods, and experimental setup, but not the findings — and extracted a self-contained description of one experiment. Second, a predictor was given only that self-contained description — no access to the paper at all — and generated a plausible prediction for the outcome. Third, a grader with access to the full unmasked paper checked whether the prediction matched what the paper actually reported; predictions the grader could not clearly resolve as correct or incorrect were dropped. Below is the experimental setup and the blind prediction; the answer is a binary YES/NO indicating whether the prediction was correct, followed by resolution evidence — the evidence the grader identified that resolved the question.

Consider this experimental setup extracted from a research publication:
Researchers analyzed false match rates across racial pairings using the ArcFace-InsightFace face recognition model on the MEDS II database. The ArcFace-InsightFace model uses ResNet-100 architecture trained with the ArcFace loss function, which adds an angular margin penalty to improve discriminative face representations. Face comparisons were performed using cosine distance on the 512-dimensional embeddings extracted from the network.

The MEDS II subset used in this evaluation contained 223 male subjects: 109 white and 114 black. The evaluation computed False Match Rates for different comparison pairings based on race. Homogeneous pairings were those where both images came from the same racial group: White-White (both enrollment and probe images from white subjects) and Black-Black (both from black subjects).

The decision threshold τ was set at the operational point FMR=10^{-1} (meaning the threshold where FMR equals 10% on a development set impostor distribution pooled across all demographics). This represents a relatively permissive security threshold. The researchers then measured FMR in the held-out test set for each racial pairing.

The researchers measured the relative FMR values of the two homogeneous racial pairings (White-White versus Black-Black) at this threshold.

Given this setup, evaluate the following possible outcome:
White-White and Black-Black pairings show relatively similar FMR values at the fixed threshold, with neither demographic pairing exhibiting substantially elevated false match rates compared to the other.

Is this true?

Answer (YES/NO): NO